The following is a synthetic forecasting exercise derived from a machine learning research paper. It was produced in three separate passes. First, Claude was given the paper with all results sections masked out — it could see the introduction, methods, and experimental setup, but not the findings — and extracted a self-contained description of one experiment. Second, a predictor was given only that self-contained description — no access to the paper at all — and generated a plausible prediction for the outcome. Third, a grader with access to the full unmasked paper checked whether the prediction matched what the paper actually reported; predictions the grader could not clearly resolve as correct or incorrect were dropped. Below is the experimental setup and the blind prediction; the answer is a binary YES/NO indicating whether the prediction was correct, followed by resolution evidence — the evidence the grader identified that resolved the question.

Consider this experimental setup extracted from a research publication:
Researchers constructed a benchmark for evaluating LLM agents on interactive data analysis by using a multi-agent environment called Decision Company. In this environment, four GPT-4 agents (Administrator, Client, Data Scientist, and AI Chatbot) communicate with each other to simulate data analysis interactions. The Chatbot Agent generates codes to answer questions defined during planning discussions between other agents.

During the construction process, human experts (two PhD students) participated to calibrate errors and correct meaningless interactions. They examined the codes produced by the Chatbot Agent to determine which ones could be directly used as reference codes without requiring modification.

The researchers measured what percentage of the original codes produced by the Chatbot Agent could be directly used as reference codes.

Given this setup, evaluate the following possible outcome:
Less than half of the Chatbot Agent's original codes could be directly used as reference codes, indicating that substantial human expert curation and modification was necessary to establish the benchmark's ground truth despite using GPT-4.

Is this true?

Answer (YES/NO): YES